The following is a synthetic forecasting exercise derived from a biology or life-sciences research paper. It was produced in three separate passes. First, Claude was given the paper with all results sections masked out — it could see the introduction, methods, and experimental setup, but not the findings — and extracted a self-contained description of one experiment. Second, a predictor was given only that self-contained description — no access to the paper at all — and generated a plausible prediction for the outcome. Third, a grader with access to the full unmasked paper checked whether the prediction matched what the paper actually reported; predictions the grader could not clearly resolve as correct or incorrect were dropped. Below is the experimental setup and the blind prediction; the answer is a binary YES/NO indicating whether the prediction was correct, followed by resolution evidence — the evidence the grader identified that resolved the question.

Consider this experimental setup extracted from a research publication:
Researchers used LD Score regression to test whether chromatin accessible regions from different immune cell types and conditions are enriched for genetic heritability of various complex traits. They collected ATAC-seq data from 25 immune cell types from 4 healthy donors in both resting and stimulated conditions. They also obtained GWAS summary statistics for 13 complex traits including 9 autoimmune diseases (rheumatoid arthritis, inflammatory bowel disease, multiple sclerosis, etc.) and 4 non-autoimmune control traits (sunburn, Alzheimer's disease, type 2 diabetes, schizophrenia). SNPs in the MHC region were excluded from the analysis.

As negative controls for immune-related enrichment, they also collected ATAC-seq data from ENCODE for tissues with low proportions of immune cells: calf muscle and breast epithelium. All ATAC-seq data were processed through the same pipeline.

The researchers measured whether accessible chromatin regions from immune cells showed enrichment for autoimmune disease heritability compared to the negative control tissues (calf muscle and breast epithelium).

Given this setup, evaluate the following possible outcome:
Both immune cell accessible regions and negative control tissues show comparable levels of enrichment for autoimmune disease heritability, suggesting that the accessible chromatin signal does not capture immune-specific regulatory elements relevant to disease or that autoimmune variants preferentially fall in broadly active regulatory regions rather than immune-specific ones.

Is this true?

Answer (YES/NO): NO